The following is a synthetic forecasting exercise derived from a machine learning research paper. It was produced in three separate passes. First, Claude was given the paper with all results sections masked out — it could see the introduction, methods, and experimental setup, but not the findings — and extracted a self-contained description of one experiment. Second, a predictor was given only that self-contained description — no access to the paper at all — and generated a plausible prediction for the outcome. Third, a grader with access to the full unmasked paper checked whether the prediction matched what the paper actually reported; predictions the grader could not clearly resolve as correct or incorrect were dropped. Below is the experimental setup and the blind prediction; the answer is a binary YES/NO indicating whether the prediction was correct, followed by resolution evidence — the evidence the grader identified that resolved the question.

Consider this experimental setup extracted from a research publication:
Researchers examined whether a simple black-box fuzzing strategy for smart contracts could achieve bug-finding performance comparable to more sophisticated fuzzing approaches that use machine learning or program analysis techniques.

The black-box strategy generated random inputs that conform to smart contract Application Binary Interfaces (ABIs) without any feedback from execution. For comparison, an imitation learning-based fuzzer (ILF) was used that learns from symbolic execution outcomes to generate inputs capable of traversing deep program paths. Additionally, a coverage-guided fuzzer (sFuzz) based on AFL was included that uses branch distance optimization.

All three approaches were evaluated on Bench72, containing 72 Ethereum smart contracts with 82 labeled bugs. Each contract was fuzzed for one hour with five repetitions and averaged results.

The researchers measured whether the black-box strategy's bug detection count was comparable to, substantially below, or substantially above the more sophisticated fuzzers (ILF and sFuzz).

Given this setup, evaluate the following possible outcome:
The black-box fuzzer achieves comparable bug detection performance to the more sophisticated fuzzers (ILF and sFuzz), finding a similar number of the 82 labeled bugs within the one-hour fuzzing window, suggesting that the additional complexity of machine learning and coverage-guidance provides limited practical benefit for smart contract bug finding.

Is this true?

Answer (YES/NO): YES